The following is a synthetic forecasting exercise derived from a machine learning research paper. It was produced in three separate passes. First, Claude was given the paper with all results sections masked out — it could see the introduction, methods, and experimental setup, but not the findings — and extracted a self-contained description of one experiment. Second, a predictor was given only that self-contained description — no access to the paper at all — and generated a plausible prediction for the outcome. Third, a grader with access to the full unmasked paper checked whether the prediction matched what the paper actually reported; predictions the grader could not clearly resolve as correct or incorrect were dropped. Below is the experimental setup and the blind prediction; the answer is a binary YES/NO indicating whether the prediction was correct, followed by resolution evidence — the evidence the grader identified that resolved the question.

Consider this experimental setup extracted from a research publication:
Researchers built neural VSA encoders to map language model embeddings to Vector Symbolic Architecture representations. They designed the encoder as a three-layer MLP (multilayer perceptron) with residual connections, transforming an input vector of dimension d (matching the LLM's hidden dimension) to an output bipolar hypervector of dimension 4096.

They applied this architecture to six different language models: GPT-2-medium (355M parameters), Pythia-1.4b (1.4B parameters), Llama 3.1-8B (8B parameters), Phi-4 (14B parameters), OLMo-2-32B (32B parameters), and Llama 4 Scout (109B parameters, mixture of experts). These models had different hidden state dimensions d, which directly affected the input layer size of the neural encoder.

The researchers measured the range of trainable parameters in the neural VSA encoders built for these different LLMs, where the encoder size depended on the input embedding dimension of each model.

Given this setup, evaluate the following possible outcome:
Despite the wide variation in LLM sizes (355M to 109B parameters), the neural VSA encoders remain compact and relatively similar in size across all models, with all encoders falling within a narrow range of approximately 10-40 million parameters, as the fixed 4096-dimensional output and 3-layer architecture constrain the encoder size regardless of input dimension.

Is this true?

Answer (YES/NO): NO